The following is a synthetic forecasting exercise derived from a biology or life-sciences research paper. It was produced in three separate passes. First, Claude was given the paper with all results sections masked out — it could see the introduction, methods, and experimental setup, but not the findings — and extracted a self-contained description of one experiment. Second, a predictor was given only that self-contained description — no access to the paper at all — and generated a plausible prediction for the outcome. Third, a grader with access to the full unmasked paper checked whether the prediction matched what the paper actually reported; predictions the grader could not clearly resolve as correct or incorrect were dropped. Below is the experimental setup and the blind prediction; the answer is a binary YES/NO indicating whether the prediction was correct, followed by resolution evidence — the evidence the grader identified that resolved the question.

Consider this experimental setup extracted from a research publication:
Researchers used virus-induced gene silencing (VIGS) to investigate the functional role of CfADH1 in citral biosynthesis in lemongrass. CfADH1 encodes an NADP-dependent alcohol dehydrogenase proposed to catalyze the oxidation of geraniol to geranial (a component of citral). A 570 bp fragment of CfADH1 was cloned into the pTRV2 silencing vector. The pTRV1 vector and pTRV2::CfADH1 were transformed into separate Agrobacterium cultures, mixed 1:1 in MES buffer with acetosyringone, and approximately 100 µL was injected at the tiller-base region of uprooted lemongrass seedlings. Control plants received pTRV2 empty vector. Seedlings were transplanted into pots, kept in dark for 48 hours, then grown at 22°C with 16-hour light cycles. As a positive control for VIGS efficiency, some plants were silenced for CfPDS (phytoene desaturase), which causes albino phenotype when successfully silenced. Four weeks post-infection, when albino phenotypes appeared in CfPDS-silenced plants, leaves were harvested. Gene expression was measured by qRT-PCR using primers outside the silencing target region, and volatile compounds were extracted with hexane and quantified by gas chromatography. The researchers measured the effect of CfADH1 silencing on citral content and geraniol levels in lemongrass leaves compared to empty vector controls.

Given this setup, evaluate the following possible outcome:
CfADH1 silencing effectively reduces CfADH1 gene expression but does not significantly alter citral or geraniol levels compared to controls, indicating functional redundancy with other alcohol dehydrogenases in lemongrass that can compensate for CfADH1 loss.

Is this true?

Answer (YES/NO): NO